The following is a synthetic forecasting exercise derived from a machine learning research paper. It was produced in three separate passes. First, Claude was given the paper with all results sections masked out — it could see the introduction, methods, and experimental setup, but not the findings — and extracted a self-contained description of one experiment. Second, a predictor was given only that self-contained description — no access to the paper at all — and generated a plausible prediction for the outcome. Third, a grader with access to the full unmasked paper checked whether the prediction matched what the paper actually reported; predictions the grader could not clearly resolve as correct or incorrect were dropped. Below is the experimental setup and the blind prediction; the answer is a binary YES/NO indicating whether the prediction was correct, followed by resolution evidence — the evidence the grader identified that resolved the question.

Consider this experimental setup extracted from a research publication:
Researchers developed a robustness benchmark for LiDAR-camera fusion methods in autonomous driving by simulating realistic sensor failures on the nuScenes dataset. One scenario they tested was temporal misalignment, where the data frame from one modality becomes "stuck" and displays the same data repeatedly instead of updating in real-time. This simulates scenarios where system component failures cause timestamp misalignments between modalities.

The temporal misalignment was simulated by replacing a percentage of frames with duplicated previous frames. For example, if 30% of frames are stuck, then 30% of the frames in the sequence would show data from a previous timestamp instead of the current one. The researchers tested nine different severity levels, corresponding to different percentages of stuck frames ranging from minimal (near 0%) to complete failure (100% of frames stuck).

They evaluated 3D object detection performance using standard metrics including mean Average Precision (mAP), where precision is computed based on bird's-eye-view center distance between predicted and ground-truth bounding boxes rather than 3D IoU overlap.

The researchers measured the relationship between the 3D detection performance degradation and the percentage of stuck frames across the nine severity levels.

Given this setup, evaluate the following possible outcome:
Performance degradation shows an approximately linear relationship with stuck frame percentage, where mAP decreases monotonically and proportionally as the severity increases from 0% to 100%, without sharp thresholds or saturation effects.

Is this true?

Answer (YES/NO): YES